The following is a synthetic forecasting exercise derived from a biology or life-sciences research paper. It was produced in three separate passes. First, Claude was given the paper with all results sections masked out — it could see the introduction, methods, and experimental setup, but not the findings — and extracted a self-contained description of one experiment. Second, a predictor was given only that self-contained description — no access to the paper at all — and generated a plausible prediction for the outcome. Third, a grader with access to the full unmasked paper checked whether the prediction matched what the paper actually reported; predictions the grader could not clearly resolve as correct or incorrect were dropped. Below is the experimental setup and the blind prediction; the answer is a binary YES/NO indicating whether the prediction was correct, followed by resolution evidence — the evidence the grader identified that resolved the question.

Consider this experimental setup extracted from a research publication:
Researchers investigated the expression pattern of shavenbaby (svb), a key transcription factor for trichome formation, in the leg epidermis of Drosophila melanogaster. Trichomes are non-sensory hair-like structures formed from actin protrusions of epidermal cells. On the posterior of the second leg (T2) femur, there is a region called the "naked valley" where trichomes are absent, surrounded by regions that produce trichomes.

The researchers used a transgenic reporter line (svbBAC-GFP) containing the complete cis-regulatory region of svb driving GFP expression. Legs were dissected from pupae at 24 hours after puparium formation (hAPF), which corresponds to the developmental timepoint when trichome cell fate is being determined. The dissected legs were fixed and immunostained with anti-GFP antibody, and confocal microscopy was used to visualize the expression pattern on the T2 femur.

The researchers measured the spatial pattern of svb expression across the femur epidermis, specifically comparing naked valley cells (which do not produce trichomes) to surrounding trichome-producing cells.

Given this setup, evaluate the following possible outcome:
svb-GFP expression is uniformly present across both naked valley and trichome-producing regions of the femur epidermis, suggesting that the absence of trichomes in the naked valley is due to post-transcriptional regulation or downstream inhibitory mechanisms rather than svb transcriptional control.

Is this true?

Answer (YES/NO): YES